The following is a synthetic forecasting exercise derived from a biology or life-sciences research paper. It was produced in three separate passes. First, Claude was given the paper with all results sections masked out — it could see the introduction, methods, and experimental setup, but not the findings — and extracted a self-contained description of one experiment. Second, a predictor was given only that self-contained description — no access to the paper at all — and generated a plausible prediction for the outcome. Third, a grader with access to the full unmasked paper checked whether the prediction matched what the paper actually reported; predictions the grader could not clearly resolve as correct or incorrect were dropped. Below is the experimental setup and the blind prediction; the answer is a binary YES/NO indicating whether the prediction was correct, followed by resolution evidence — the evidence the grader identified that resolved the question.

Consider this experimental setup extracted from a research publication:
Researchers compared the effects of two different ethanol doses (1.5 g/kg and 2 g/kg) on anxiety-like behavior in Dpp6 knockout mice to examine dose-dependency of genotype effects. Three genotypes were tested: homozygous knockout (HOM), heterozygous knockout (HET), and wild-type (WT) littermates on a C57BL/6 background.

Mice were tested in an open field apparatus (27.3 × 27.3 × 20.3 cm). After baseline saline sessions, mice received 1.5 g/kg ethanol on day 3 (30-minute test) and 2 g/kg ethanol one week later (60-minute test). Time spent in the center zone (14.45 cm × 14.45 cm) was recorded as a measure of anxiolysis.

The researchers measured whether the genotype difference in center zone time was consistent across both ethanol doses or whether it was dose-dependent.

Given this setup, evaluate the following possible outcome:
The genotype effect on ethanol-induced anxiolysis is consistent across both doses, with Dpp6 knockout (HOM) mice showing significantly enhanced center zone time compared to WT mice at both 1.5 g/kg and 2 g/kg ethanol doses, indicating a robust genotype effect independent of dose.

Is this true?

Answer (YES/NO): YES